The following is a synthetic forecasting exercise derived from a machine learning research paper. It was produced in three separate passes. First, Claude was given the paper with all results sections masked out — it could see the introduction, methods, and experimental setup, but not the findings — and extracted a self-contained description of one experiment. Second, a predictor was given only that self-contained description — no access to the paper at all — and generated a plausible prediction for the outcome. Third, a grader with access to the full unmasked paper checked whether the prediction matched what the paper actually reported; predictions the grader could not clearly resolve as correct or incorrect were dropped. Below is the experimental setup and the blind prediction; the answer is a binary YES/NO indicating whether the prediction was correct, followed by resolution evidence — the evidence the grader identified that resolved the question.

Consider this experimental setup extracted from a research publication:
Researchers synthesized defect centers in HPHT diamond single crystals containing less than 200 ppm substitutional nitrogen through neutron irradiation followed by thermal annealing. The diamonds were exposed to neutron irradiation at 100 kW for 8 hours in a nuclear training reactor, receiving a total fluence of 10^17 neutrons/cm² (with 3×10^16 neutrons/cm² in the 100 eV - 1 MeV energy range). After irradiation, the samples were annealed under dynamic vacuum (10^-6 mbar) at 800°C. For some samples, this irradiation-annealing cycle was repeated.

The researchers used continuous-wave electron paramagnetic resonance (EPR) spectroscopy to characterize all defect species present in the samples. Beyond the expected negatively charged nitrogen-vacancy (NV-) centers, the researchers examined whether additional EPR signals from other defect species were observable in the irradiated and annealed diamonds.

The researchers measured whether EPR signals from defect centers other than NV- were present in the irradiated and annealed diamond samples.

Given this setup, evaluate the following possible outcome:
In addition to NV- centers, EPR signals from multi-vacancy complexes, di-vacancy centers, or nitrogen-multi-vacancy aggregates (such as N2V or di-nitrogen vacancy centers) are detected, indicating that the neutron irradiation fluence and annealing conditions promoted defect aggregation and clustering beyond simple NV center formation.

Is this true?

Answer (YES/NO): NO